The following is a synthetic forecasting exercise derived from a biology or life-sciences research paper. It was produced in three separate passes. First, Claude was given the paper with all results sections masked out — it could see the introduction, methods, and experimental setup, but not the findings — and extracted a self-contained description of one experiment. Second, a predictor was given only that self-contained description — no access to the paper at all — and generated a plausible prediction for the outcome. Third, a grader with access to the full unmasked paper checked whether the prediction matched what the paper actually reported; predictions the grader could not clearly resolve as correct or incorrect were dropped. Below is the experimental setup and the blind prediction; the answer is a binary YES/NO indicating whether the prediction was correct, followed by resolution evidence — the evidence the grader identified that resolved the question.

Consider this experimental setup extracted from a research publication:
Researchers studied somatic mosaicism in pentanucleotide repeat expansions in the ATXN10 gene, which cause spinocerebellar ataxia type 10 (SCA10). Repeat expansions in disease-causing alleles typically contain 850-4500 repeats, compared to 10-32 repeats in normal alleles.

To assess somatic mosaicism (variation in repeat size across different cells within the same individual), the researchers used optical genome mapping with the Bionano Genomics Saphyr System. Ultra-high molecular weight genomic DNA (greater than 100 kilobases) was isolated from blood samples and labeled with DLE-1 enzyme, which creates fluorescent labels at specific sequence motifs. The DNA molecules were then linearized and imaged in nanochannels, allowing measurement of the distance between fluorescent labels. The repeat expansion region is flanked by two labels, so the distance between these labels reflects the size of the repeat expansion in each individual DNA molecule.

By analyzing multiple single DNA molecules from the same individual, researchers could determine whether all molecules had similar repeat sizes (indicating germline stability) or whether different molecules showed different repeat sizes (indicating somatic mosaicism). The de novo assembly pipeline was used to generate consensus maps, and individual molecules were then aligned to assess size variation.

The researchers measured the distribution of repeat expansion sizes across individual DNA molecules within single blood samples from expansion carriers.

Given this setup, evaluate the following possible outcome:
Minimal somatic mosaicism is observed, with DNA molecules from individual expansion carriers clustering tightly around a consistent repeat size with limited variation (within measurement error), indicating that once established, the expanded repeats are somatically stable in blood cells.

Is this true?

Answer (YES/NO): NO